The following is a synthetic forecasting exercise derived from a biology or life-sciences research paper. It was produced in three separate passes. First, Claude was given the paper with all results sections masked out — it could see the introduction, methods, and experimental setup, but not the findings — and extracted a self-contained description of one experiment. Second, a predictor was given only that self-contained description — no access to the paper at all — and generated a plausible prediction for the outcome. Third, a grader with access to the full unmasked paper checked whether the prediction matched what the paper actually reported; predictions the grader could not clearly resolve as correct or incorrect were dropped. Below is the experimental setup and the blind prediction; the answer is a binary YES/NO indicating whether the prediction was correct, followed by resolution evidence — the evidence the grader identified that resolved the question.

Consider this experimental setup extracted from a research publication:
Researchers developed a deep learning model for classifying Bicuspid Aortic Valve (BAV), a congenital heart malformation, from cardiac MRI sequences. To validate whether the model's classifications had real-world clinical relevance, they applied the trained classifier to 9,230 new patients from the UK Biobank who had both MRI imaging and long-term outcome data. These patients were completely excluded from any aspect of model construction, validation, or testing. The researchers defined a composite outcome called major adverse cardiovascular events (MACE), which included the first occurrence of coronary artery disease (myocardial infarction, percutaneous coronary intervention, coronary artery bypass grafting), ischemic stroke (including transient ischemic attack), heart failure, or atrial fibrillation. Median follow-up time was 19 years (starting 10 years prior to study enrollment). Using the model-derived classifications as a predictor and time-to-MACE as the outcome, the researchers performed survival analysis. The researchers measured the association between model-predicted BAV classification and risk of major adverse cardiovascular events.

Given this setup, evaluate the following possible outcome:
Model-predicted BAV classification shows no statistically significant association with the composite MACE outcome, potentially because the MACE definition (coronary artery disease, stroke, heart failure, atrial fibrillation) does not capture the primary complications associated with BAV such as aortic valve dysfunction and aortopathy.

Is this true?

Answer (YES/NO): NO